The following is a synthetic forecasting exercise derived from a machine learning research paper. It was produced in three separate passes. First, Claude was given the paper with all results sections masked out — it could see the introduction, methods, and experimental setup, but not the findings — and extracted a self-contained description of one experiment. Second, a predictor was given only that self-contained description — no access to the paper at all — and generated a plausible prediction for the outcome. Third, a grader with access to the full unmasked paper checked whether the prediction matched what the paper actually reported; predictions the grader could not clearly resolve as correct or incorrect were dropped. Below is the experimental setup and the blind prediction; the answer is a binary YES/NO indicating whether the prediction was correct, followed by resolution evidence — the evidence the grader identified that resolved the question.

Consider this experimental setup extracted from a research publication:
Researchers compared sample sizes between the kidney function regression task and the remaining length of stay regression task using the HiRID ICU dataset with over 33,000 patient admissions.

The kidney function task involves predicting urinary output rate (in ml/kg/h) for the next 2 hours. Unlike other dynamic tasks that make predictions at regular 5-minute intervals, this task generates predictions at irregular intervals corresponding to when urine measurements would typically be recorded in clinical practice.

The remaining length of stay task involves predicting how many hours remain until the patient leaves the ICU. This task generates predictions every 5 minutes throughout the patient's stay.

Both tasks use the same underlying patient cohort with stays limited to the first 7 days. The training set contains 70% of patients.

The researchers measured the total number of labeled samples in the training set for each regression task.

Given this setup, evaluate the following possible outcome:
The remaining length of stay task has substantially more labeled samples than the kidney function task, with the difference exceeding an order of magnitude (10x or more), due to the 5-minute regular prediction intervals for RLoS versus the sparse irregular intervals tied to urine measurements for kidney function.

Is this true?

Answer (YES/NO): YES